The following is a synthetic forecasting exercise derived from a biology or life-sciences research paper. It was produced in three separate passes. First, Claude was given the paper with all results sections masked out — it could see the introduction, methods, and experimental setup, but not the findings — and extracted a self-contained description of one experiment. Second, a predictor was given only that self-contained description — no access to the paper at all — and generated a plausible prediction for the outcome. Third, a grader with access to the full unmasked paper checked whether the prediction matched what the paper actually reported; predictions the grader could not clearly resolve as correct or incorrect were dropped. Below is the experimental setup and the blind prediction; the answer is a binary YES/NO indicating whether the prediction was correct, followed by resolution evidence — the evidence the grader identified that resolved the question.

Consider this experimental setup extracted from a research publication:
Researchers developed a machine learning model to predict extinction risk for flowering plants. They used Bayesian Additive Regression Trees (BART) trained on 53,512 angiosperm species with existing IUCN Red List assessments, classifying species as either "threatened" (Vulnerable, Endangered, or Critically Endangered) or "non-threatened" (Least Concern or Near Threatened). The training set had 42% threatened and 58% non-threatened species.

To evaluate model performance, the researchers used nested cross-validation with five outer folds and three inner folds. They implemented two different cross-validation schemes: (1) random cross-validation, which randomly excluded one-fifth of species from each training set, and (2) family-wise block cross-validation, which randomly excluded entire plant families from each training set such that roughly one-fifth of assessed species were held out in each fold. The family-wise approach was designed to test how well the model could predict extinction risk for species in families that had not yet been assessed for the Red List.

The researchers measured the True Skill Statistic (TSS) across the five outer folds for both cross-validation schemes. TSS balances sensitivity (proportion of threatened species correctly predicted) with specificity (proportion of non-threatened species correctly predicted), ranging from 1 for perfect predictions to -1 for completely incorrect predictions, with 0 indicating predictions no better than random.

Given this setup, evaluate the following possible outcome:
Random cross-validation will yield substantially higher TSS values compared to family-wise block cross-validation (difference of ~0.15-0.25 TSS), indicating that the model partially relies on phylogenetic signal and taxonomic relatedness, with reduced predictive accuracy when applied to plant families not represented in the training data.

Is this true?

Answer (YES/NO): NO